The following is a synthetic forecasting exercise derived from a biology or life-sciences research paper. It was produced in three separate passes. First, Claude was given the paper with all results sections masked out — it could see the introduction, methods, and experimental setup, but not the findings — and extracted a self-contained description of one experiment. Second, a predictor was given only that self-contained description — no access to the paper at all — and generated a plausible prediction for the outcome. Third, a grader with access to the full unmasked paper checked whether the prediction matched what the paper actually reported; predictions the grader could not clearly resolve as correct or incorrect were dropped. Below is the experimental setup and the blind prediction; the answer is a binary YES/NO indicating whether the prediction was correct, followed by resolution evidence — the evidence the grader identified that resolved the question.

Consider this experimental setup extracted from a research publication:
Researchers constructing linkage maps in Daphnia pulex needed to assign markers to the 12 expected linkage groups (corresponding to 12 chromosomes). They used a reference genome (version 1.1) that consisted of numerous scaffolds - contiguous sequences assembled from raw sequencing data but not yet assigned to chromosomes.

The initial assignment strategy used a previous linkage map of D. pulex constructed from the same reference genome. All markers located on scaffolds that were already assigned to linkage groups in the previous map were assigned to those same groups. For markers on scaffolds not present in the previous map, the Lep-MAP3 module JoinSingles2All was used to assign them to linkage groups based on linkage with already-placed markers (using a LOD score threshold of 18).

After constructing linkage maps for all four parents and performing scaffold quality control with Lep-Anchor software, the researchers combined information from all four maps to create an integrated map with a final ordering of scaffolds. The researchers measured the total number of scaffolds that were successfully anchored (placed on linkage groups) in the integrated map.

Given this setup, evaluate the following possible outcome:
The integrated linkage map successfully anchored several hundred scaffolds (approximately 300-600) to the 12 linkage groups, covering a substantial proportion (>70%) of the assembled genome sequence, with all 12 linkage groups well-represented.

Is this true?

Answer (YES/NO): YES